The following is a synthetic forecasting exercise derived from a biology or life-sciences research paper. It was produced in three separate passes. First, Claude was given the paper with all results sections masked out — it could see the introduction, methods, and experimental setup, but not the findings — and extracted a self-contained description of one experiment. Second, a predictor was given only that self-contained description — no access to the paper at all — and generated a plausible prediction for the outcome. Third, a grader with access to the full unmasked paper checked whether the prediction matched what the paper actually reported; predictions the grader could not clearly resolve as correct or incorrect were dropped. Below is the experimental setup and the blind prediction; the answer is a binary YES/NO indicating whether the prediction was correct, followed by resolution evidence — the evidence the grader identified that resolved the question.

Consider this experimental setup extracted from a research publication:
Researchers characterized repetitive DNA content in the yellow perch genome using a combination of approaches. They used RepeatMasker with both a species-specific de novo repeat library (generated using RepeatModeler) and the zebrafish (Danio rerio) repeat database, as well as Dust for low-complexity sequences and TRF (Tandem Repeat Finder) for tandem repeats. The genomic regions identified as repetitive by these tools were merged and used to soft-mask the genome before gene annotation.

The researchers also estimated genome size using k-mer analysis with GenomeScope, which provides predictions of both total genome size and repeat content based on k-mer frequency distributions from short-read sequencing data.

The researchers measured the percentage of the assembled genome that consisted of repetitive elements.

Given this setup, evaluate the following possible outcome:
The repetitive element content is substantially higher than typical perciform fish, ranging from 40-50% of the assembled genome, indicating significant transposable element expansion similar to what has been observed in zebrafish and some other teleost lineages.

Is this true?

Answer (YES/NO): YES